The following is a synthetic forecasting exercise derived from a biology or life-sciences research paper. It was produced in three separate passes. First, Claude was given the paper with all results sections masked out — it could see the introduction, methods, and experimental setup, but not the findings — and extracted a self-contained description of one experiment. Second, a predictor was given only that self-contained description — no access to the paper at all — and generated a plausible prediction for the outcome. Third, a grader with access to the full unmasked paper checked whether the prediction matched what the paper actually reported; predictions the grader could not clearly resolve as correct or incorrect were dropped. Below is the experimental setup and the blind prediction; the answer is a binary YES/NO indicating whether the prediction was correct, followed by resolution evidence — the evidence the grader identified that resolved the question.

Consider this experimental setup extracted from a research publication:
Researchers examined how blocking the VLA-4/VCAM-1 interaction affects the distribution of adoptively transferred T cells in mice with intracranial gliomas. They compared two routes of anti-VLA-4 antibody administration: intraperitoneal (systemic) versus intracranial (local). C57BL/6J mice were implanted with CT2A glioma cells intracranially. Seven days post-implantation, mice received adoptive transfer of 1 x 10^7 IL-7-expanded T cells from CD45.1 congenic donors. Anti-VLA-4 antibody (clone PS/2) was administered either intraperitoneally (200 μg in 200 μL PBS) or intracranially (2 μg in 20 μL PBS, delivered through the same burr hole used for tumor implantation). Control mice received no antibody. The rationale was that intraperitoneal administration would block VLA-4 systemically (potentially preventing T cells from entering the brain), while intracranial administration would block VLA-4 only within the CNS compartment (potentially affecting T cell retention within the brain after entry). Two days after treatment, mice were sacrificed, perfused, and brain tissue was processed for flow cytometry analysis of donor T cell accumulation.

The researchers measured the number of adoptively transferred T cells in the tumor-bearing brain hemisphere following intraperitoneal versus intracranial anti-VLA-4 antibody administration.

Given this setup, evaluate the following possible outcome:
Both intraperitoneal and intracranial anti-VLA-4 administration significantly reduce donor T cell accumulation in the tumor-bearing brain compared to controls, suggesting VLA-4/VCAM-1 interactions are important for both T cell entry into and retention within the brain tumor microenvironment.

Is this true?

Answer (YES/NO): NO